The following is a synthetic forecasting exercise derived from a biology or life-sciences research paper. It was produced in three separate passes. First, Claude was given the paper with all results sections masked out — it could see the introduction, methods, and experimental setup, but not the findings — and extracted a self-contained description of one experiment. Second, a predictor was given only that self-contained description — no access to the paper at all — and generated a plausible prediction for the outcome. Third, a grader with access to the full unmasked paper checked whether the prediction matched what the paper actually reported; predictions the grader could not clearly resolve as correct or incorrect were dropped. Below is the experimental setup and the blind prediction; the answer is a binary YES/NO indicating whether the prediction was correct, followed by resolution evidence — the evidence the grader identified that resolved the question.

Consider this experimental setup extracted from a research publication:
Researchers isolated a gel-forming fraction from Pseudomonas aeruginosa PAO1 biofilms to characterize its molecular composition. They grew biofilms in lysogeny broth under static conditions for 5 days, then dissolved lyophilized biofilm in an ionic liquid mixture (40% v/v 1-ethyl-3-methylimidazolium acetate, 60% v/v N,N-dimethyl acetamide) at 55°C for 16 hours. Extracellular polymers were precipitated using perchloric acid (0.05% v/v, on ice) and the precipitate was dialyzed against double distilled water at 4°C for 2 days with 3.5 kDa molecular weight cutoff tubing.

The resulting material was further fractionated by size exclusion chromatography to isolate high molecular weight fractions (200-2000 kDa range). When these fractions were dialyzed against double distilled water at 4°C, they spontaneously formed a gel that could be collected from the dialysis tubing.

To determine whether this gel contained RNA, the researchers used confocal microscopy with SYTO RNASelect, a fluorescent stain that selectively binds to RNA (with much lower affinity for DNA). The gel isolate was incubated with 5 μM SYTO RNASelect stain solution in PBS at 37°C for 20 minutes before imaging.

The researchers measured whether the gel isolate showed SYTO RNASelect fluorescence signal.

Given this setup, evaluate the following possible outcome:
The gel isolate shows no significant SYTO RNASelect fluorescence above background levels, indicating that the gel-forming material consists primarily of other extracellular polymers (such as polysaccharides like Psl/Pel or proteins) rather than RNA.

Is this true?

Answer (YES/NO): NO